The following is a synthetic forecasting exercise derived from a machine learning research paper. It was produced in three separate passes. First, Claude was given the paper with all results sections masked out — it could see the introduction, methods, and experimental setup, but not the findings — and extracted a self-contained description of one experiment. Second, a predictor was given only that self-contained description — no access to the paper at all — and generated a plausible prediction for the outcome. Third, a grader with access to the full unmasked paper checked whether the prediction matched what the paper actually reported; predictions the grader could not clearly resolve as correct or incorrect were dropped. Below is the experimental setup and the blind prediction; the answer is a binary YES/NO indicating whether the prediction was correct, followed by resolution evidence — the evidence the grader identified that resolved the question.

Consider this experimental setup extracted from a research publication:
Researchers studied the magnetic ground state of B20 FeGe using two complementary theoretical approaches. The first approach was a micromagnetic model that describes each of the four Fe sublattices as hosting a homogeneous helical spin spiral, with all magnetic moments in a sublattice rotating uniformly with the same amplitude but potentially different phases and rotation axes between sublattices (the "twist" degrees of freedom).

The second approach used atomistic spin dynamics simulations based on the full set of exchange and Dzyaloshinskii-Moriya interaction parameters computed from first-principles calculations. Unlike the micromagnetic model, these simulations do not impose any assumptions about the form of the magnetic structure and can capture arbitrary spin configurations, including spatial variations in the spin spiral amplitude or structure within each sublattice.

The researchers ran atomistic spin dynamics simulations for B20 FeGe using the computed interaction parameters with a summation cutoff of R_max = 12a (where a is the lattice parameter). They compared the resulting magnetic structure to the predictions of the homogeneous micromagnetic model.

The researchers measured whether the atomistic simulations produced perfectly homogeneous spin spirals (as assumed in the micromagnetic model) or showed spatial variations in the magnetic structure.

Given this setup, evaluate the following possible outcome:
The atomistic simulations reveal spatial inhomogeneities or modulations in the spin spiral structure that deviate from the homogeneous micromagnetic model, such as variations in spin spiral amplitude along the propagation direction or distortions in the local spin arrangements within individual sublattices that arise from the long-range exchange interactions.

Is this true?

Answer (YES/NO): YES